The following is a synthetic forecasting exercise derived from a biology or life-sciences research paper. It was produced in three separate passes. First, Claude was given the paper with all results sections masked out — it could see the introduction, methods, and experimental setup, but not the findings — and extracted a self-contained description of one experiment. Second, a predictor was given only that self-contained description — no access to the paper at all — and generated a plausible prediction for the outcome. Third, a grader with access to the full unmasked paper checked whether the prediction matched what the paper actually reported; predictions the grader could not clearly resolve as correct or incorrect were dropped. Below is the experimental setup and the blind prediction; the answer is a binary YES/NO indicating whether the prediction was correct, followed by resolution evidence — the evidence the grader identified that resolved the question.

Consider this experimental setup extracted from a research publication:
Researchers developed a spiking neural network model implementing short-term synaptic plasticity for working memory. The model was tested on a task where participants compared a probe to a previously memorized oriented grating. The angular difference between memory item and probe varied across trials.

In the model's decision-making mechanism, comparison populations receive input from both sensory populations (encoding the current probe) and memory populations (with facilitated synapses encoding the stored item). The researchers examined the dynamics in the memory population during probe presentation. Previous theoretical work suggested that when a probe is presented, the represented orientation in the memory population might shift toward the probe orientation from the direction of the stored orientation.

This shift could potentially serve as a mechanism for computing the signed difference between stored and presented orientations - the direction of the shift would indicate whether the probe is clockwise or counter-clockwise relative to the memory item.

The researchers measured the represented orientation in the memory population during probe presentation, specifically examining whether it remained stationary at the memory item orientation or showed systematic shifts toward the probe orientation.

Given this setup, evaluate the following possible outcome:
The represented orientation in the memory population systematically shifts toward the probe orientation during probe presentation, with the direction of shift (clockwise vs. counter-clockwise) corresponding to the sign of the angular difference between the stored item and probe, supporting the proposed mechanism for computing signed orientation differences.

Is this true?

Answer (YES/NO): YES